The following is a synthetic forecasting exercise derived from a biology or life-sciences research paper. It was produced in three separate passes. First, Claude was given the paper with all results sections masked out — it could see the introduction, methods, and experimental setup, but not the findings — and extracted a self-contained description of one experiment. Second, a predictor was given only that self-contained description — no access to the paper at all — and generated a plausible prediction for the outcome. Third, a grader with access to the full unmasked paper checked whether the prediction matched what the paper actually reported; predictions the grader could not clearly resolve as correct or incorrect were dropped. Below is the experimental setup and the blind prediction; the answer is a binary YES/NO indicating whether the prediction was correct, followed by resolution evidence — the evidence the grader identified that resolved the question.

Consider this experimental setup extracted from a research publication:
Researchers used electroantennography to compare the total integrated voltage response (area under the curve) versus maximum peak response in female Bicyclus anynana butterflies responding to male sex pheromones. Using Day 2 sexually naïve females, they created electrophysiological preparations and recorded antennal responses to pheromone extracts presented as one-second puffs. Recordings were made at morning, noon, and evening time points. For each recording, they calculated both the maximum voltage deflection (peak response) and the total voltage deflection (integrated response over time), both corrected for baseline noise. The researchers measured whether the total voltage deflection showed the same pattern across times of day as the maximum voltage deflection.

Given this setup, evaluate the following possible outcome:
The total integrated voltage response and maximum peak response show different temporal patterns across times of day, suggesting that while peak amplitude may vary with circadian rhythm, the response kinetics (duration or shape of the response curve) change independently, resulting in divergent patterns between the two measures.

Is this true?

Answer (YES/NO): NO